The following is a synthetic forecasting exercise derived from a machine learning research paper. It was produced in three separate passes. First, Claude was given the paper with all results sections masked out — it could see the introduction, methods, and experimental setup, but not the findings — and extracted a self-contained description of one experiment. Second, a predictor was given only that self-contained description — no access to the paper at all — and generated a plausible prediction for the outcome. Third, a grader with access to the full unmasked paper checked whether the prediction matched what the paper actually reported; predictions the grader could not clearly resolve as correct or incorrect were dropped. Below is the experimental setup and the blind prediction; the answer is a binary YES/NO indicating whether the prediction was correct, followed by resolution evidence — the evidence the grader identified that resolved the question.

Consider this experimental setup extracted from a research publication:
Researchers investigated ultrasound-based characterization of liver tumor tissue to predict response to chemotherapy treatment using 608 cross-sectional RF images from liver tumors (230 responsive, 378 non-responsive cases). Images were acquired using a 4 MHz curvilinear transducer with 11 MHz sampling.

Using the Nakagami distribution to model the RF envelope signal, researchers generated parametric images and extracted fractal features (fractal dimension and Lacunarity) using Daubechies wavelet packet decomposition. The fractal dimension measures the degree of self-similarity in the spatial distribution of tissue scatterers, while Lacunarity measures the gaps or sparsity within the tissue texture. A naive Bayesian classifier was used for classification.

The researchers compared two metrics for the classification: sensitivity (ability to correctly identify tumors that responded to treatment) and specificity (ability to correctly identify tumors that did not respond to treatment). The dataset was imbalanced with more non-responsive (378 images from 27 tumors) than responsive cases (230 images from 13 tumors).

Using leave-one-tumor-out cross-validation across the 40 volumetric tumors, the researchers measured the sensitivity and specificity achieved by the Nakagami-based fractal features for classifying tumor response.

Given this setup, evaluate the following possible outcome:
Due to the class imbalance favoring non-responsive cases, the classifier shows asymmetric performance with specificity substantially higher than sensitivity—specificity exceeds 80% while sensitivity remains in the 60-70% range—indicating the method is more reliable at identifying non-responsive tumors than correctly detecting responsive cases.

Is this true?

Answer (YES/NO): NO